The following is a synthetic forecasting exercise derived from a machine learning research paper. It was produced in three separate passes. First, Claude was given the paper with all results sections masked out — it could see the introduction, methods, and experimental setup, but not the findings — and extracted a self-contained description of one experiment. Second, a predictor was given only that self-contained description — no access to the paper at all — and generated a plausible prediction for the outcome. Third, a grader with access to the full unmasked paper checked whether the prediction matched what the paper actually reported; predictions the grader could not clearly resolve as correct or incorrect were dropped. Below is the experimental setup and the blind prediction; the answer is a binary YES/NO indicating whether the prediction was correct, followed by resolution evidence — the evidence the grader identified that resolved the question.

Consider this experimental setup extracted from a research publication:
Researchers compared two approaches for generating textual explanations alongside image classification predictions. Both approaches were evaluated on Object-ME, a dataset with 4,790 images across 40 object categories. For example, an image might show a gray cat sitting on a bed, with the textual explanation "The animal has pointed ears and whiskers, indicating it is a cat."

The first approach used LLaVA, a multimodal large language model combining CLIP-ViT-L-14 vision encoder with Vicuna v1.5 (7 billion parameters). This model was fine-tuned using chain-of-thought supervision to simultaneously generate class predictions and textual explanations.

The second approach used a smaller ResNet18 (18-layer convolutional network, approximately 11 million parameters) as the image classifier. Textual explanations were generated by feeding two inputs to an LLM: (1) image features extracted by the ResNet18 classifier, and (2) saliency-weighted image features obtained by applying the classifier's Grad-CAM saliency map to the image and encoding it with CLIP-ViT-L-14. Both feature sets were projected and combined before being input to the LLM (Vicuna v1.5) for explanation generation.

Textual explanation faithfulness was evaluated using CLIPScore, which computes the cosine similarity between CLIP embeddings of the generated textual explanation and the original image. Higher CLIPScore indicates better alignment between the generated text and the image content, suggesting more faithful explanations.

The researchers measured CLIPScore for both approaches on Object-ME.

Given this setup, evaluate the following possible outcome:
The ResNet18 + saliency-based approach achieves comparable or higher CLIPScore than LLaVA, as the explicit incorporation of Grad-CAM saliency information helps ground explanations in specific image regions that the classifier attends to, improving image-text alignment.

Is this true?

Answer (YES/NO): YES